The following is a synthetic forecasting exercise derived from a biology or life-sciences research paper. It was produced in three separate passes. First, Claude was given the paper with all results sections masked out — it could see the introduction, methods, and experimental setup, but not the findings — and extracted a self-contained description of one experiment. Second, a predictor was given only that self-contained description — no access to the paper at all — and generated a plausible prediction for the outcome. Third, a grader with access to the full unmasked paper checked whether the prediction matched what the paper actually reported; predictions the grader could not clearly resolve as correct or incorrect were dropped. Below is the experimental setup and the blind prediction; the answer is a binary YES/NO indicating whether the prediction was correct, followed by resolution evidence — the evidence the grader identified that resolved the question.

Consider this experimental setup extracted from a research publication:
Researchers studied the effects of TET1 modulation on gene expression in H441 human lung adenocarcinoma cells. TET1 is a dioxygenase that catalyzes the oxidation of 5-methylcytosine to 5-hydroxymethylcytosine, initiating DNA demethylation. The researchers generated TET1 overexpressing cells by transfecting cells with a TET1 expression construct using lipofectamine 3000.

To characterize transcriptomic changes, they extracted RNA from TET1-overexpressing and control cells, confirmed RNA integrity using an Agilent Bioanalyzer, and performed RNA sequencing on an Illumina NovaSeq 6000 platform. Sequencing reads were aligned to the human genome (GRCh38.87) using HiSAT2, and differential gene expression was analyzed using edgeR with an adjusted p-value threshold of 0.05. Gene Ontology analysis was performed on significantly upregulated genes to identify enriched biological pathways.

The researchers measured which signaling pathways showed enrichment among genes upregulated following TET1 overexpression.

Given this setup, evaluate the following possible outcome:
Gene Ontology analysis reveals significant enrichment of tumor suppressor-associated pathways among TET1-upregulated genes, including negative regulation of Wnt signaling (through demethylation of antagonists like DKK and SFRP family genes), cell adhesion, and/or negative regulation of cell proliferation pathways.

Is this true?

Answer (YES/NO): NO